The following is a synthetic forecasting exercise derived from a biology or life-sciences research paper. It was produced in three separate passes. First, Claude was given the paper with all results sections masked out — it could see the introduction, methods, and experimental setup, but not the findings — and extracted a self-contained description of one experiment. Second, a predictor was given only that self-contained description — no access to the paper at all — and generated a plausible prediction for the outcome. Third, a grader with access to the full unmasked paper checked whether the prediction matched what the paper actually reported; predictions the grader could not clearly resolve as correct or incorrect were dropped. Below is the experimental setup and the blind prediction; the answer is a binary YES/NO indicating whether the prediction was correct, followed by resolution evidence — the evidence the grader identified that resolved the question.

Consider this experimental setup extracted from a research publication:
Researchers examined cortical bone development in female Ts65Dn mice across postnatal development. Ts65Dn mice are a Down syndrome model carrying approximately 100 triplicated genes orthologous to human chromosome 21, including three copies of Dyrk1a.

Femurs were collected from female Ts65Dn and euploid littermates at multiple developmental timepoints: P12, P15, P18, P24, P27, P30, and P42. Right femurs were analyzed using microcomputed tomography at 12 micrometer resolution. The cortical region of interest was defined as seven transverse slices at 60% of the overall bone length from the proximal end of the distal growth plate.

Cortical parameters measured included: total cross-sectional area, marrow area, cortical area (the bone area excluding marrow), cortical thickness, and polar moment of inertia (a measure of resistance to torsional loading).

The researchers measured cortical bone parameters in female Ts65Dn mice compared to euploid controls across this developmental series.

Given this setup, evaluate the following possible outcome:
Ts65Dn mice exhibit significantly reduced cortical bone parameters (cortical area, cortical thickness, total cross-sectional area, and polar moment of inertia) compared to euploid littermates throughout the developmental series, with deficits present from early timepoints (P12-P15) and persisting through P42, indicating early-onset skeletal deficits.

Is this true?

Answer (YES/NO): NO